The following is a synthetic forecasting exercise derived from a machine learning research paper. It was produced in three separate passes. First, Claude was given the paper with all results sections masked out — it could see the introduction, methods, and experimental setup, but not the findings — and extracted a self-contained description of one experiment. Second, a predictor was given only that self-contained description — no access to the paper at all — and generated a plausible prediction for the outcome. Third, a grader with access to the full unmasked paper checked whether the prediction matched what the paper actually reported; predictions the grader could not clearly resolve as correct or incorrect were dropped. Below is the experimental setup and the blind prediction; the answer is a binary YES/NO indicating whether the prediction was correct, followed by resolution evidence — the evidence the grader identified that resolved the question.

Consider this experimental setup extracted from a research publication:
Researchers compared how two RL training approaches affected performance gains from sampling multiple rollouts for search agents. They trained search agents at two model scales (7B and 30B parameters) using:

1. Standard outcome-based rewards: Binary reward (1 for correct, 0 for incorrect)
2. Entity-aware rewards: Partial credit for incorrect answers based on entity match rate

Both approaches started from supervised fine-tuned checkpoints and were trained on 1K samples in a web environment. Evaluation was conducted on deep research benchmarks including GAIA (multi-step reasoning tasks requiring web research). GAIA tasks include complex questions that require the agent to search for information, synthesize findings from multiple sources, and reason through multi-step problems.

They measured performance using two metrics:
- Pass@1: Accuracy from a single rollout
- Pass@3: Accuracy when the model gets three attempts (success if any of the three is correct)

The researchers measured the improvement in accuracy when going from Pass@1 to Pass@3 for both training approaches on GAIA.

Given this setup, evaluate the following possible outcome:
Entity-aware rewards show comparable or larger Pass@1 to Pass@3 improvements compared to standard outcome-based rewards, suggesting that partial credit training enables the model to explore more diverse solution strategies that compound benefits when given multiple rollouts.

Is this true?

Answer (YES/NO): YES